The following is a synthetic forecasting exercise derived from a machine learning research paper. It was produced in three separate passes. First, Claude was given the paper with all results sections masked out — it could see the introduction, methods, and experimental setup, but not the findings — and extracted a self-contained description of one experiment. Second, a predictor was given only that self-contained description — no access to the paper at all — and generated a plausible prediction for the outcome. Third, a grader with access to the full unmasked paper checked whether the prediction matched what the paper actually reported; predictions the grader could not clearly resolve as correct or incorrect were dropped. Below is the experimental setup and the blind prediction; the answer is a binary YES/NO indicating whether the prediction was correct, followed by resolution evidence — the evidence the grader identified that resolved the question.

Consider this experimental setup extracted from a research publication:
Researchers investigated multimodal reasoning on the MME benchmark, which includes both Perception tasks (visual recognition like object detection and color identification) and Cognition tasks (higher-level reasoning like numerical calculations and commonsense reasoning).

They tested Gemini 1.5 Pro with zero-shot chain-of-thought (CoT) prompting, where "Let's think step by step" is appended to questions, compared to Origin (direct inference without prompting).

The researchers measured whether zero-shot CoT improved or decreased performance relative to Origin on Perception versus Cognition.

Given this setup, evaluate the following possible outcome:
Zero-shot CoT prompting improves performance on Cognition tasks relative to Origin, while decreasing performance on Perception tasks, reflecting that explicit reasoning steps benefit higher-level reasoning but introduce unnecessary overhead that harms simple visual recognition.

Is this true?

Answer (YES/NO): YES